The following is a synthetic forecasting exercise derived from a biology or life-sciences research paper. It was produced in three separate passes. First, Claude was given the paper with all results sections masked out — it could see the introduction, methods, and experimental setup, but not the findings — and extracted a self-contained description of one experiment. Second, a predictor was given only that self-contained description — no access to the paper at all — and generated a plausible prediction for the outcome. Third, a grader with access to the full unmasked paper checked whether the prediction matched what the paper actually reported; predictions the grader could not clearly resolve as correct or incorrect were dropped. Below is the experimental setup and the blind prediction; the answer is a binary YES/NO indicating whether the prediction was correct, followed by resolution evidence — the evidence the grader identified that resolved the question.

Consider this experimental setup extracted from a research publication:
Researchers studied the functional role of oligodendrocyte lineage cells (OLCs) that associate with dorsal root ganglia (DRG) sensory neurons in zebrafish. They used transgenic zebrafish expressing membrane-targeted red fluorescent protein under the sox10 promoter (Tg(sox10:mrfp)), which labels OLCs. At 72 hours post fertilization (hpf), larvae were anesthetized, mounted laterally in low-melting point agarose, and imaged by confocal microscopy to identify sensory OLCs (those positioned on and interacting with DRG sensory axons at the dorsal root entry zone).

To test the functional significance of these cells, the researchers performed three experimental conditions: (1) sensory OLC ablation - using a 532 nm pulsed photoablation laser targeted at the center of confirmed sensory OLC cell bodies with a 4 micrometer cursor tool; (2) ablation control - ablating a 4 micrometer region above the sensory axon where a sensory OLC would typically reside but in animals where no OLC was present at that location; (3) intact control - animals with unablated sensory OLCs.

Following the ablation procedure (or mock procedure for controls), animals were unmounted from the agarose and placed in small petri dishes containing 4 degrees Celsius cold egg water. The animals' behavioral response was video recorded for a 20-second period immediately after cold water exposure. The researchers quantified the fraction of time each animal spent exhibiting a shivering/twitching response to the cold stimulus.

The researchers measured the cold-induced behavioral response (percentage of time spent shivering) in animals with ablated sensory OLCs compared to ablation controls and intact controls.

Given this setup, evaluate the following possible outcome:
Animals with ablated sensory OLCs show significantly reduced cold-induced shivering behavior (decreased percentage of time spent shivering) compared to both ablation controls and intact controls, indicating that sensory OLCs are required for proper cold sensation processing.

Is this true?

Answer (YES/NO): YES